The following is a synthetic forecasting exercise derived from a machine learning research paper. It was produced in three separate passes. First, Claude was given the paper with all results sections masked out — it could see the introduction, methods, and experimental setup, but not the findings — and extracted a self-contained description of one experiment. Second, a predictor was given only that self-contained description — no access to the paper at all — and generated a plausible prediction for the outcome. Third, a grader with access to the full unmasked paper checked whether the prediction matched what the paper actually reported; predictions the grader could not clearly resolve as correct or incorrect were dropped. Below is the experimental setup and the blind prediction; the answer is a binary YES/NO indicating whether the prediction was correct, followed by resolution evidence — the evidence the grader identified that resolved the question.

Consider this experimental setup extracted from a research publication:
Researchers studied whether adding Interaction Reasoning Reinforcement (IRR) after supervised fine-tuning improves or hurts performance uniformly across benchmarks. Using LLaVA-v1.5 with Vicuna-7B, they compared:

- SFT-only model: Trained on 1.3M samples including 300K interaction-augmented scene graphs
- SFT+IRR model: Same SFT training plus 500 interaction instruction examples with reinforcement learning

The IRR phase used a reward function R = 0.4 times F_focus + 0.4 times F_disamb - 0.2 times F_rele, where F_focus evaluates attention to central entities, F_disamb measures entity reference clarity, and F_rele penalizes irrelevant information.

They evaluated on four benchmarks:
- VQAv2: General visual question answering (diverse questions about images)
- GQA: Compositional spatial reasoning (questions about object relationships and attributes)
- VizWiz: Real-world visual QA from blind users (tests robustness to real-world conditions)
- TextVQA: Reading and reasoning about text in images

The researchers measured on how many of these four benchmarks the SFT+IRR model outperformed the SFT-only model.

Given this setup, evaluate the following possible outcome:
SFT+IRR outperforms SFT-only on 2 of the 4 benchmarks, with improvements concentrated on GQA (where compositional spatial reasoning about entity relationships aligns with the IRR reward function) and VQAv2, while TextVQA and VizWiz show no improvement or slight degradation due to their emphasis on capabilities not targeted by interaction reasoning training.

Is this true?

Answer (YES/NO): NO